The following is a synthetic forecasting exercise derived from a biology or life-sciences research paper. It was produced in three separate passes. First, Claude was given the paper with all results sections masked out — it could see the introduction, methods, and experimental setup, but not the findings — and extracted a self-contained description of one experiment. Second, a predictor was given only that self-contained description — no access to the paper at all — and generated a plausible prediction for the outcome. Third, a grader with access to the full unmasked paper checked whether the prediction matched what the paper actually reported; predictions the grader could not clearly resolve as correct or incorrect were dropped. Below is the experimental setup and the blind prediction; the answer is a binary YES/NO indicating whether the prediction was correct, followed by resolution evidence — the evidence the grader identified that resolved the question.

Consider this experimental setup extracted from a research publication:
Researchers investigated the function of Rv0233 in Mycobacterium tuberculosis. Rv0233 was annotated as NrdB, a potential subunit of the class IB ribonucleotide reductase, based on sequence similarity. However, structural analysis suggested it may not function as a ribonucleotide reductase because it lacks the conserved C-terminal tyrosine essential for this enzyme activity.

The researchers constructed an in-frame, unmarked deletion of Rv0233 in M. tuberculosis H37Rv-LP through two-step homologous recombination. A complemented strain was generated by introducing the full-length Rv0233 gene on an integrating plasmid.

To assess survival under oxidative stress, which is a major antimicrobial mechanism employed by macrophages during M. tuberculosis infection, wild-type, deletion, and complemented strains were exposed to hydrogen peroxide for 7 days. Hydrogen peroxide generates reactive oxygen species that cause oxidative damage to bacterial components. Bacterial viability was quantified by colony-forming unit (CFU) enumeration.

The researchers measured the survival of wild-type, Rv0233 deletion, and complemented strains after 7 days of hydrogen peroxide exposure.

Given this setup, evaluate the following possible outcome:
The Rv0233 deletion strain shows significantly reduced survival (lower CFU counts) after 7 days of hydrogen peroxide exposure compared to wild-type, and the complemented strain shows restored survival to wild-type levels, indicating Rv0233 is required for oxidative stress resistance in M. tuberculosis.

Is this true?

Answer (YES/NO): NO